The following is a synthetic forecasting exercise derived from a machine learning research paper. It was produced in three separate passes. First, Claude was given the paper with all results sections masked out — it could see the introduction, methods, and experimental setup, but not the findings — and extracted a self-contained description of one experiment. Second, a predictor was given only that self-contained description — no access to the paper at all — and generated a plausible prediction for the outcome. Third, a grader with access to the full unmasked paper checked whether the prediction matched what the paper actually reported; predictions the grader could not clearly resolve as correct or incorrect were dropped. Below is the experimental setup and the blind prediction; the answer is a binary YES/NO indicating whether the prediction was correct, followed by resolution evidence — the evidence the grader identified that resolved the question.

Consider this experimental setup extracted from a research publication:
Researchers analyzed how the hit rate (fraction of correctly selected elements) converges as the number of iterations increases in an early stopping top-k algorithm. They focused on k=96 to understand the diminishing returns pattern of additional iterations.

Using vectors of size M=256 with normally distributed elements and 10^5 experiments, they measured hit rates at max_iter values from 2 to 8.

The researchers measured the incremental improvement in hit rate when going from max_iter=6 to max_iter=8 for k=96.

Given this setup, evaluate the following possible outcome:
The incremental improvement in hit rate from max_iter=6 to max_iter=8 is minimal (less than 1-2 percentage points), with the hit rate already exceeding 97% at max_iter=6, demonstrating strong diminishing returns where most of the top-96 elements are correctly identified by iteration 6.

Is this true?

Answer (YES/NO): NO